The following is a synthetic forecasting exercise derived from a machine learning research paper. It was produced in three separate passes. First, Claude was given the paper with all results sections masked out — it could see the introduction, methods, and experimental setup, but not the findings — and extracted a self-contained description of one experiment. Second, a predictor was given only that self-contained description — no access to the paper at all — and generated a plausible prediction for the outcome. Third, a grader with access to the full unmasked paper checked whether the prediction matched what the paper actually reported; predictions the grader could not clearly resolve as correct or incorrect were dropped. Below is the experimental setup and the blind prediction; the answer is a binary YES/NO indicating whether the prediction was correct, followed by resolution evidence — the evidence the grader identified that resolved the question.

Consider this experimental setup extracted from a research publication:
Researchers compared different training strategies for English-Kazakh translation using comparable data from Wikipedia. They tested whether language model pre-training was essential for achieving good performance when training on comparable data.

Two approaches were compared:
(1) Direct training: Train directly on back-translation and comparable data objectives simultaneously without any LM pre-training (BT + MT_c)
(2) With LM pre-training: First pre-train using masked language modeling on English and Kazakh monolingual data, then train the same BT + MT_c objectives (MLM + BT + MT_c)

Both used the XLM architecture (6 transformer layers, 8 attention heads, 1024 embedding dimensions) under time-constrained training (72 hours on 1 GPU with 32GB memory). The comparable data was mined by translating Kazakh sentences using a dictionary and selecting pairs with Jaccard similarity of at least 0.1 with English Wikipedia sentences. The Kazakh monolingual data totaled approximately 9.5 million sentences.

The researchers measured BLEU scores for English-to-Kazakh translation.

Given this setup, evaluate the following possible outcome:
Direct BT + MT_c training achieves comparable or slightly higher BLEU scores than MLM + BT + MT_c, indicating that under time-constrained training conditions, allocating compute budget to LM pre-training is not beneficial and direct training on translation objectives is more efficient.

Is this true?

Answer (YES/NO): NO